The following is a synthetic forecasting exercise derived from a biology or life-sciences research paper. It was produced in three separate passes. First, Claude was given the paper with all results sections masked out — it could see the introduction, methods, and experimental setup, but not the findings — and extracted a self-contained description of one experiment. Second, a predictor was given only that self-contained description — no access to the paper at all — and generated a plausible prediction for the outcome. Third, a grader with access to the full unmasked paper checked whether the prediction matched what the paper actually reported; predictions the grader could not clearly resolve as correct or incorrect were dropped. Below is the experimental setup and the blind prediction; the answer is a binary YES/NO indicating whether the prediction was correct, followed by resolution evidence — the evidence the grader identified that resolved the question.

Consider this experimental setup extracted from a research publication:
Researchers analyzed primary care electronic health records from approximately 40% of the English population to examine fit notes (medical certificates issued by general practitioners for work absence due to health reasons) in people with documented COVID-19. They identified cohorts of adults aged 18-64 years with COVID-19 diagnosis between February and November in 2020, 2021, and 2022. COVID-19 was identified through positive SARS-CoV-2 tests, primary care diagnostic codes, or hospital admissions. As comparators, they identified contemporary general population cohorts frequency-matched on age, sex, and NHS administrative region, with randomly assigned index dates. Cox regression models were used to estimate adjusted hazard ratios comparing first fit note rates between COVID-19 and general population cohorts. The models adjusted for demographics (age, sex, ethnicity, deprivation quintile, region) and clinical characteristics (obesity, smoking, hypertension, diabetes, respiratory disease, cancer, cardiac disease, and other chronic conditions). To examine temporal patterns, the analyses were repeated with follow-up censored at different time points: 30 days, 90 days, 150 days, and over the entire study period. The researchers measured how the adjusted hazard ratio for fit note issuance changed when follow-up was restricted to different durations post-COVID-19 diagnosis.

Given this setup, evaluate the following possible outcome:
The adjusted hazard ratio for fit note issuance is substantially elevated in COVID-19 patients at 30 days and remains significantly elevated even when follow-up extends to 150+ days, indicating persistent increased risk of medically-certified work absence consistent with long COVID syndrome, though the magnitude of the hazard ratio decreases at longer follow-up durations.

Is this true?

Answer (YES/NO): YES